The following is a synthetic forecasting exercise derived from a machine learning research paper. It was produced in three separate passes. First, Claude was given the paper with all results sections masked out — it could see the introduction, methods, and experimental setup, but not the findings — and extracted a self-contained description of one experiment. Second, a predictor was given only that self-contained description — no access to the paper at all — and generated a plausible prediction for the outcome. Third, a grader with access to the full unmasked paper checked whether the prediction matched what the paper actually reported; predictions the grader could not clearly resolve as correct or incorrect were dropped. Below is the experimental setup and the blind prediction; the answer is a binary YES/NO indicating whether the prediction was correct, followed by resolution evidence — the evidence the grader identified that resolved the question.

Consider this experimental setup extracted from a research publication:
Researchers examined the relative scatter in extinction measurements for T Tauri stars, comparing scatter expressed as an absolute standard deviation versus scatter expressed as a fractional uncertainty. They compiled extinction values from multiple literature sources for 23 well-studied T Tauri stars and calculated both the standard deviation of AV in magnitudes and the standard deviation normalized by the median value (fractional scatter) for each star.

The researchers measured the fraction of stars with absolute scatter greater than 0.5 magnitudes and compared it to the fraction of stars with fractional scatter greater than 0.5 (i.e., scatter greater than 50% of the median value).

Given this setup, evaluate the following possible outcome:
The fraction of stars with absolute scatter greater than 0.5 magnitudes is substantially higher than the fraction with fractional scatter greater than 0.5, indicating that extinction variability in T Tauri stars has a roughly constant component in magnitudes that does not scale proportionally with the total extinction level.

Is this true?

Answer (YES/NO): NO